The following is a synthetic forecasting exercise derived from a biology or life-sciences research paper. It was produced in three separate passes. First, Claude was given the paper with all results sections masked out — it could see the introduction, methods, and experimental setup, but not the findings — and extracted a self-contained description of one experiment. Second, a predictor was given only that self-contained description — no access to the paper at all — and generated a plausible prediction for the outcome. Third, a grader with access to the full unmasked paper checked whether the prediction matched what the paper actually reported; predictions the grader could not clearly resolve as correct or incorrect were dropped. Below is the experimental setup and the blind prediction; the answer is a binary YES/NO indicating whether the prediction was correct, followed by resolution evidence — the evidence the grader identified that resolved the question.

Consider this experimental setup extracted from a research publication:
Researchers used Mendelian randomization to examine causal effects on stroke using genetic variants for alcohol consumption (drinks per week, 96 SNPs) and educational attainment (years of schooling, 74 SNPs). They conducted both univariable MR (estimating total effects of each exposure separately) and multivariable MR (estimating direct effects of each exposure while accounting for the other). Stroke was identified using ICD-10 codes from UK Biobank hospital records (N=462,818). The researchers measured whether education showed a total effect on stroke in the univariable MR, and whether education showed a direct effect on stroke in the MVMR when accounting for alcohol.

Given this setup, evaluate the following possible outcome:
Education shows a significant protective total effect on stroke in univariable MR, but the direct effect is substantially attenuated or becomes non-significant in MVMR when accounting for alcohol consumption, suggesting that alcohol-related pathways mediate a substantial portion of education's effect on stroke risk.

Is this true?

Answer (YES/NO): NO